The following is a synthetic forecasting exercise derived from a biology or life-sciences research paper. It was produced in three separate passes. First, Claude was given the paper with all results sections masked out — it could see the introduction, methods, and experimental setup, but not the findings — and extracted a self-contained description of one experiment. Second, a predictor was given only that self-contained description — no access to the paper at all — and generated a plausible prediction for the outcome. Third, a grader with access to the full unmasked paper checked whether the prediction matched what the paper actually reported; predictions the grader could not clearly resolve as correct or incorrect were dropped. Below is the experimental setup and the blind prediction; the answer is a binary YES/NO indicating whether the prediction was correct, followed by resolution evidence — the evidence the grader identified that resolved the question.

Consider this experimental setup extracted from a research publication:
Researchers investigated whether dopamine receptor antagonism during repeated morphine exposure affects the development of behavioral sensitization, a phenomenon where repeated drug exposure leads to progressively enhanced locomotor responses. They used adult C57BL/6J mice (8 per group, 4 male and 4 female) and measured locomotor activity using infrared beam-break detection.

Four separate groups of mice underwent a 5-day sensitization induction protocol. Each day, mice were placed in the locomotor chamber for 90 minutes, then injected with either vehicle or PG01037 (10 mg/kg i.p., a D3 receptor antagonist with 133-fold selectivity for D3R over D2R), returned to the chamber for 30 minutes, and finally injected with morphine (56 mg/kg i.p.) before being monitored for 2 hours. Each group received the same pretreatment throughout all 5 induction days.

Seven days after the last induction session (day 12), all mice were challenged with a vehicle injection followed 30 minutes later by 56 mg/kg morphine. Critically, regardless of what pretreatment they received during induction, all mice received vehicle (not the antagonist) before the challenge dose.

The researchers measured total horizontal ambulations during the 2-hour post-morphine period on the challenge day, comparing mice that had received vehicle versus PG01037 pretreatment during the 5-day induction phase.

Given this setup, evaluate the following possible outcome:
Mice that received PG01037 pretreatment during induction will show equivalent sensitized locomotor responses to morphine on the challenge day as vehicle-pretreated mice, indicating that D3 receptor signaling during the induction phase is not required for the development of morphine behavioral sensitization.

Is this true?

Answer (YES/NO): YES